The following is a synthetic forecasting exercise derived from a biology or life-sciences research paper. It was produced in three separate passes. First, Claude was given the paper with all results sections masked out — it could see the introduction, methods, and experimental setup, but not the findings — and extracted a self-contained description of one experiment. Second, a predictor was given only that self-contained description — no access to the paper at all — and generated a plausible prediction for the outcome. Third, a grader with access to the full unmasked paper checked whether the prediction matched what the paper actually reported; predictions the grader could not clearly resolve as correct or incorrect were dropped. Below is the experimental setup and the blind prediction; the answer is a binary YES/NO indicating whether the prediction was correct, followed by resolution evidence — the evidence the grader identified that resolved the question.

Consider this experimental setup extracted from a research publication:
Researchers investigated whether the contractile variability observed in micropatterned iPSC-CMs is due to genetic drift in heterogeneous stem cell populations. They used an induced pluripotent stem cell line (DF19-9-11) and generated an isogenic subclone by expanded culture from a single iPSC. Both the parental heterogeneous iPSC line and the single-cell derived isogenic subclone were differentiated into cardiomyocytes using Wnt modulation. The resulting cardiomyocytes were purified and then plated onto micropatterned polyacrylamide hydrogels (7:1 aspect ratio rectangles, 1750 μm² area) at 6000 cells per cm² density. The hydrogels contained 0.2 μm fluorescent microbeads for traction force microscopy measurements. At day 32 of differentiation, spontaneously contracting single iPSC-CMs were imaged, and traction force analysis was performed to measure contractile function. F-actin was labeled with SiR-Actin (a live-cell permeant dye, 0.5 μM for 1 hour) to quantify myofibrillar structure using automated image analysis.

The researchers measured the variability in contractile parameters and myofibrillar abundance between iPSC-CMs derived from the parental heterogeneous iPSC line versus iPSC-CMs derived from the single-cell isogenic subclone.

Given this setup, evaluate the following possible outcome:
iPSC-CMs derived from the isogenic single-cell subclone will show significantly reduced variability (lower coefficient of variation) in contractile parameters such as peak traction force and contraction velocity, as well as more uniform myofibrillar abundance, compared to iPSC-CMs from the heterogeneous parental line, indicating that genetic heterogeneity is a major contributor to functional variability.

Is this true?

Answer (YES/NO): NO